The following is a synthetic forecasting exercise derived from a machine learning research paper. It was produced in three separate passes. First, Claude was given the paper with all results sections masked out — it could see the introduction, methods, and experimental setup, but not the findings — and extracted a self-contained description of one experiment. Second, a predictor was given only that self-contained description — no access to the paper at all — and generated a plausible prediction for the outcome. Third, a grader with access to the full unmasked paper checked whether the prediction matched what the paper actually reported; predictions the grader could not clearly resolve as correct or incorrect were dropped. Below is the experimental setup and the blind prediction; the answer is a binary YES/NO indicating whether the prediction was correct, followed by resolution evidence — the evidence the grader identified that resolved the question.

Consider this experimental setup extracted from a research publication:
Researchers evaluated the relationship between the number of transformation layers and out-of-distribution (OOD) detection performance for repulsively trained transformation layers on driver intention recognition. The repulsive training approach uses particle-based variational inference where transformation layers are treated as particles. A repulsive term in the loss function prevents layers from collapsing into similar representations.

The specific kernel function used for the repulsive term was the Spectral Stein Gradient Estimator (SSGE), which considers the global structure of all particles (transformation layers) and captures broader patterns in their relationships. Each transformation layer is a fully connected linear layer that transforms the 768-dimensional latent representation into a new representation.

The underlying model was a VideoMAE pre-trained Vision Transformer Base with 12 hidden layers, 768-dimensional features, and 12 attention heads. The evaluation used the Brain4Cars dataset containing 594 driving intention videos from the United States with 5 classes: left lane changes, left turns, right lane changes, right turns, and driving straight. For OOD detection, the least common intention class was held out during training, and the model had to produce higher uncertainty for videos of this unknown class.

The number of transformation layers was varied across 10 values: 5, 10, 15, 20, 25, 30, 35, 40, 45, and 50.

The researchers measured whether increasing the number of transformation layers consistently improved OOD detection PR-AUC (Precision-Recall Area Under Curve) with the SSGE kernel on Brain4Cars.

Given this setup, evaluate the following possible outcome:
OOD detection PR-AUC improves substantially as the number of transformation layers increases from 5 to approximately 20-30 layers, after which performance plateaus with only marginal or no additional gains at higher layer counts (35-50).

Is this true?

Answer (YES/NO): NO